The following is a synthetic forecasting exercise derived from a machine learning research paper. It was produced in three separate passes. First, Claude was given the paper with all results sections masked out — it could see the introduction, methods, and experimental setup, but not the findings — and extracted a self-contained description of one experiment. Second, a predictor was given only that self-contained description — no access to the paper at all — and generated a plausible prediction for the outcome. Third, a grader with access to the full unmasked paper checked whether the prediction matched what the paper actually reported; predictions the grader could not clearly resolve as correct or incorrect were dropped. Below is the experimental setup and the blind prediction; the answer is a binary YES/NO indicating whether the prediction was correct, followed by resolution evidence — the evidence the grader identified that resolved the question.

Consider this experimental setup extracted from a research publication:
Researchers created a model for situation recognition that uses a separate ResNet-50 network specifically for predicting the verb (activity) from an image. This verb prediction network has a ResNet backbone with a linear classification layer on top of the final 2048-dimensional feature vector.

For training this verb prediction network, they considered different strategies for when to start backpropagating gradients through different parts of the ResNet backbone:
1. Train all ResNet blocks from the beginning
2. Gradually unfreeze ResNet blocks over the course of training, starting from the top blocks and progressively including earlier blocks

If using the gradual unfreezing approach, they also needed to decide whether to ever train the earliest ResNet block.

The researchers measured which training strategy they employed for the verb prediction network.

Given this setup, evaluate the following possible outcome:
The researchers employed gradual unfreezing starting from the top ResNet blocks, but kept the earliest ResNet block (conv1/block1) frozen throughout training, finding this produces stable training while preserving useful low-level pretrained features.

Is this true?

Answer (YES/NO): YES